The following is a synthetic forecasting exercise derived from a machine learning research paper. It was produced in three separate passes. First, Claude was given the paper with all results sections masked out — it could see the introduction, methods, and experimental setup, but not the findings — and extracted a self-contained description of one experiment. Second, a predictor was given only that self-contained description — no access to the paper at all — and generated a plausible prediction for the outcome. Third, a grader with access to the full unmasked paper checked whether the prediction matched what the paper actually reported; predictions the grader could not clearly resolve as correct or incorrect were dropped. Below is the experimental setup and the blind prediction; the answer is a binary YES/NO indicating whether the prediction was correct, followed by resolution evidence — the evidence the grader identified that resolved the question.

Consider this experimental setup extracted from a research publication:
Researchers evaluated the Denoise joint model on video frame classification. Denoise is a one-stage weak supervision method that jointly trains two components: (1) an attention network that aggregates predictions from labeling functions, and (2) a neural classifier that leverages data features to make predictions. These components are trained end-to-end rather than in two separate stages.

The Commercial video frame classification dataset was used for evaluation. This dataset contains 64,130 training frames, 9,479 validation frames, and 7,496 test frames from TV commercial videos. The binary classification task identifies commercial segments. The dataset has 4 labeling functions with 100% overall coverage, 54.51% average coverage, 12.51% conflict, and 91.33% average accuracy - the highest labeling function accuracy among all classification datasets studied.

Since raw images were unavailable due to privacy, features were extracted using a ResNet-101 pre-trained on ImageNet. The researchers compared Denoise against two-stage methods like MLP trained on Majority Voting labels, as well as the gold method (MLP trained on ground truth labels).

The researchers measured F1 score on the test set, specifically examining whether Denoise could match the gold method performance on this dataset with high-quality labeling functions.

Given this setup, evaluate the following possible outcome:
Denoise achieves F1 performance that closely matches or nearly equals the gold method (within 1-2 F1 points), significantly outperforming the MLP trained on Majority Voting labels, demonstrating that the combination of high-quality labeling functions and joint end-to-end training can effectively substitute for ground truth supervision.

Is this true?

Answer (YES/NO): NO